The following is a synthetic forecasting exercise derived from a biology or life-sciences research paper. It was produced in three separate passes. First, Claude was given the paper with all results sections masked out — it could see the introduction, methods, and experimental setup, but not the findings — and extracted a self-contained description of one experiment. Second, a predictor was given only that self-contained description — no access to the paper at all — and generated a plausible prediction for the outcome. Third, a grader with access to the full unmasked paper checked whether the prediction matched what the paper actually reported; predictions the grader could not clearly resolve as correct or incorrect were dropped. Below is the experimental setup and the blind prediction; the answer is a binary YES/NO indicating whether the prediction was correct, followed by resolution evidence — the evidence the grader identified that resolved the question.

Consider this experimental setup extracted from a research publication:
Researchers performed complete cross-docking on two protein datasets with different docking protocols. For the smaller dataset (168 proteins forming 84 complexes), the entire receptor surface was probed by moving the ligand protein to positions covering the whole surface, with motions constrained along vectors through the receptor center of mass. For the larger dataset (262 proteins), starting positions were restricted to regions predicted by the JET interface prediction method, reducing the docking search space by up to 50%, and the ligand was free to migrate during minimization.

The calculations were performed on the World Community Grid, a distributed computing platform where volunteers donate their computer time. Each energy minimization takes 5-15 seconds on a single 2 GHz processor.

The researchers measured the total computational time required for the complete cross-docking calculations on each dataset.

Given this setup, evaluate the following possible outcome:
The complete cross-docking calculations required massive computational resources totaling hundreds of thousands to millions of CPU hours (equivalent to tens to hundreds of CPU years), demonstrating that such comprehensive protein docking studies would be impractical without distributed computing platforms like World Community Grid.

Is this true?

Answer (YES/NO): NO